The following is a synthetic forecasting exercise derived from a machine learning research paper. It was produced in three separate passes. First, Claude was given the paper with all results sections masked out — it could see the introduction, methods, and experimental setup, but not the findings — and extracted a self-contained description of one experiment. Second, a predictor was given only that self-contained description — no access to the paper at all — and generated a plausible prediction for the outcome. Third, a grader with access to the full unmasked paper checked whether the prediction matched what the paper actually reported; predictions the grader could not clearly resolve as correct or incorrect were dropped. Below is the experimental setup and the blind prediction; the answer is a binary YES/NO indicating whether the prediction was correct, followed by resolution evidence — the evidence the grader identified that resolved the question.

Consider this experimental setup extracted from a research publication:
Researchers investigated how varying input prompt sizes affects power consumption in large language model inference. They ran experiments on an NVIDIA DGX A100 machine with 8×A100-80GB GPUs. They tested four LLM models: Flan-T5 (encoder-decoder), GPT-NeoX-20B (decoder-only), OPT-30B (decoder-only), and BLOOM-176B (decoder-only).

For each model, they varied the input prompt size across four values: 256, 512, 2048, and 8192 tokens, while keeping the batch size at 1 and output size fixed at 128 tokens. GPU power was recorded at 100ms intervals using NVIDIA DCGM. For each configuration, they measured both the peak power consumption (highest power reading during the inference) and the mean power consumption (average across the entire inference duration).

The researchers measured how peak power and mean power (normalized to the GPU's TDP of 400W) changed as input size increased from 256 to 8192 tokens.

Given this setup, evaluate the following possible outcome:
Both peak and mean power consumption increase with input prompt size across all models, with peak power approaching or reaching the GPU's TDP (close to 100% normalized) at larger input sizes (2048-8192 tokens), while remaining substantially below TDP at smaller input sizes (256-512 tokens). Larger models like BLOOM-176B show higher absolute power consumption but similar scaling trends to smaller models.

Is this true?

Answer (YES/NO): NO